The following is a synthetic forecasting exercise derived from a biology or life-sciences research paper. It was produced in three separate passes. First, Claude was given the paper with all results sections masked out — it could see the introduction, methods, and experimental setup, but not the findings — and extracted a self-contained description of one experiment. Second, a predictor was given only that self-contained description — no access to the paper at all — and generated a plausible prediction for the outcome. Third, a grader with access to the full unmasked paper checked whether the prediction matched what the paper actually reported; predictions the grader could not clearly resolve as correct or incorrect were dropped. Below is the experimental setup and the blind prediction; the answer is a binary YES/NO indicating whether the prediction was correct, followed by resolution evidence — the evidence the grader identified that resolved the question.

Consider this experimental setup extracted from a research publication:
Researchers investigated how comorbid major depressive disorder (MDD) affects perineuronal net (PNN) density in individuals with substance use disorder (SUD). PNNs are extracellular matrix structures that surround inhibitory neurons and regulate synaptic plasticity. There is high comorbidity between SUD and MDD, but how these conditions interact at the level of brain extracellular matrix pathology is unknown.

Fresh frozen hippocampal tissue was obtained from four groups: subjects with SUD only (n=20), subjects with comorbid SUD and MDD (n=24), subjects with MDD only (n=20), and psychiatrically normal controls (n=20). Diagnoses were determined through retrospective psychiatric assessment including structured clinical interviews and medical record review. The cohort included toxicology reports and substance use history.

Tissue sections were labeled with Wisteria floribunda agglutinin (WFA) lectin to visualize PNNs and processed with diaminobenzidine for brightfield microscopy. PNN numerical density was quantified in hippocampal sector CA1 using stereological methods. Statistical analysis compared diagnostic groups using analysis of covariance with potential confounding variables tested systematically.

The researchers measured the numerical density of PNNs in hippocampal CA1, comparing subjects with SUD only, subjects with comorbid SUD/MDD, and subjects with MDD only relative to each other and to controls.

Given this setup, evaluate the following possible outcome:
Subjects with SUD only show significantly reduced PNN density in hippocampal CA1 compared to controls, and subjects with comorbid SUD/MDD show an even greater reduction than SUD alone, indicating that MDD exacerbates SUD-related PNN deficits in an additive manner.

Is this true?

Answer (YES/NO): NO